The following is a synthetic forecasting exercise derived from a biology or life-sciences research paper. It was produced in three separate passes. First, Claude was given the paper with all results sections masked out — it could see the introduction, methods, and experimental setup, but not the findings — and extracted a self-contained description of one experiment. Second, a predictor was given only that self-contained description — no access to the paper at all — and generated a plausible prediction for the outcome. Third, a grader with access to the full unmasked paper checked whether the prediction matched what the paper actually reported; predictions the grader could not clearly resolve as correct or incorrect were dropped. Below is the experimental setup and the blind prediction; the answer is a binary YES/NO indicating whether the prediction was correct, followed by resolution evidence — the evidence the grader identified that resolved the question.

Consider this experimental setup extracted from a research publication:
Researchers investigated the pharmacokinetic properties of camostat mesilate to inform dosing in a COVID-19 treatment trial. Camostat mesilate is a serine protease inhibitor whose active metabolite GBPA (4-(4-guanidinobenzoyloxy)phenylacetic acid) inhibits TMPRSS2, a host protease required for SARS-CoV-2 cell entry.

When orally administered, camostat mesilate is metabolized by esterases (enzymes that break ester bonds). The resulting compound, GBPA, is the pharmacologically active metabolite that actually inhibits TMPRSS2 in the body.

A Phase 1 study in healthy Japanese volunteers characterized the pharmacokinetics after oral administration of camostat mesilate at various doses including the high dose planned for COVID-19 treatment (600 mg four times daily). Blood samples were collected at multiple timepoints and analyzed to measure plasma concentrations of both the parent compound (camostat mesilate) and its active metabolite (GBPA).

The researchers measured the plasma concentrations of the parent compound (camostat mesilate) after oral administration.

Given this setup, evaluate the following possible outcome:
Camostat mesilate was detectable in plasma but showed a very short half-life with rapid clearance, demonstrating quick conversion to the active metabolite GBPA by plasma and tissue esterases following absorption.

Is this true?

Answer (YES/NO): NO